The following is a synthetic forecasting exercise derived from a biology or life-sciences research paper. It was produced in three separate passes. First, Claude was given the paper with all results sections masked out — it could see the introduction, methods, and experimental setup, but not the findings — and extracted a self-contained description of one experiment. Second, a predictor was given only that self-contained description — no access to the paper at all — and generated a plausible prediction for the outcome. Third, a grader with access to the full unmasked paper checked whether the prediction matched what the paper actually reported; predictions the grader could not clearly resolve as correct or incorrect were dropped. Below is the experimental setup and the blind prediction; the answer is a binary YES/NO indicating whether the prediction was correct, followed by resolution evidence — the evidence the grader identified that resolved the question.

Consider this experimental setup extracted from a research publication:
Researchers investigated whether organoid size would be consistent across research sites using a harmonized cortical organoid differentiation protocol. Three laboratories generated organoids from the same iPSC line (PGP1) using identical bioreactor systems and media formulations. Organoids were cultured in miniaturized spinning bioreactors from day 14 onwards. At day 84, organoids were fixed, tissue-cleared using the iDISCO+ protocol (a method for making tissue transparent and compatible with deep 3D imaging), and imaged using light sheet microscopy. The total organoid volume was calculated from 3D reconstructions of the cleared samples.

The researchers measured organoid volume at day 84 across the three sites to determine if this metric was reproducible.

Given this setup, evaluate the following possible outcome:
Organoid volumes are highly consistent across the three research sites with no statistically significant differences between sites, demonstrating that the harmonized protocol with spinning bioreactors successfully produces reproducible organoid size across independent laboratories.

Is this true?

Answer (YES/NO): NO